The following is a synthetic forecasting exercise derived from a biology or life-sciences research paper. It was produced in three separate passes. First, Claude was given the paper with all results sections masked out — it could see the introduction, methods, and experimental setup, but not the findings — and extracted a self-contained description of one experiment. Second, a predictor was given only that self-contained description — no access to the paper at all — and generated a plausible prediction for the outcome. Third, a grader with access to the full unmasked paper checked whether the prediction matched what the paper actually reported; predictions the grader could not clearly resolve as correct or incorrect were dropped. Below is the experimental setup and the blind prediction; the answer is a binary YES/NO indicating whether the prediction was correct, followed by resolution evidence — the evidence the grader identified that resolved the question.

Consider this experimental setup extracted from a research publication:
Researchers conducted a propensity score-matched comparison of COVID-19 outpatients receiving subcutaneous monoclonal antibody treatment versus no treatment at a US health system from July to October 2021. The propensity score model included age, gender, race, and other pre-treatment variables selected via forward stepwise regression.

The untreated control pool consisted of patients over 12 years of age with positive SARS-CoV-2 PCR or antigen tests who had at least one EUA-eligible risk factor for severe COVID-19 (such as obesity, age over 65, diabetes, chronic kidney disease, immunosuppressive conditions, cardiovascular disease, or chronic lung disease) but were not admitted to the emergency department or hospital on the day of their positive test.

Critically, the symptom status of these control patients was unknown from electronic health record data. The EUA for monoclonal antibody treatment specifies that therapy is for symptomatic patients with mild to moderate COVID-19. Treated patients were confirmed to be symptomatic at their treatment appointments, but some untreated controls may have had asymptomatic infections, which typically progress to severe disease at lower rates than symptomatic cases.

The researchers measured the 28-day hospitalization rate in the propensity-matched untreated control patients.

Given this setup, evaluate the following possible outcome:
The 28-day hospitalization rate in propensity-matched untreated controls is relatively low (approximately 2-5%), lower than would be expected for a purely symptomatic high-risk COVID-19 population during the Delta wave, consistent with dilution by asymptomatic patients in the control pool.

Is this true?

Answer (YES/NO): NO